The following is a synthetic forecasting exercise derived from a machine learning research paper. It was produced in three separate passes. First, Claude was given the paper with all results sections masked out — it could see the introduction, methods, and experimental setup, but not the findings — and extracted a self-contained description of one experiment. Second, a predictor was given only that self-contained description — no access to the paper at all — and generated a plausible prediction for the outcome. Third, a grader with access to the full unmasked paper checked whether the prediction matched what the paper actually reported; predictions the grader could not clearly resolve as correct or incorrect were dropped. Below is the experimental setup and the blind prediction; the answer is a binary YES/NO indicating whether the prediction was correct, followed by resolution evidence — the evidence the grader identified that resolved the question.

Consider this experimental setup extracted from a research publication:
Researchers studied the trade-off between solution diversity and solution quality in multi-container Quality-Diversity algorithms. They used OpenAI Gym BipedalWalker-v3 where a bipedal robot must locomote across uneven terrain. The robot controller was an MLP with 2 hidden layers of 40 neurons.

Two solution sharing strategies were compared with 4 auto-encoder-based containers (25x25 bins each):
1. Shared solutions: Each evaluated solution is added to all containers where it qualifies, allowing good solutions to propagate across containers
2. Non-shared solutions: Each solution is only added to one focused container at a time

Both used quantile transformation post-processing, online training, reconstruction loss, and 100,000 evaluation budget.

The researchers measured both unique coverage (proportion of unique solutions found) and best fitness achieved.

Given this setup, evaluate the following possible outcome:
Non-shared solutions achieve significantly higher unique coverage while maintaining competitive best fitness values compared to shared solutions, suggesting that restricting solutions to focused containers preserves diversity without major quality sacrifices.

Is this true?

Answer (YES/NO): NO